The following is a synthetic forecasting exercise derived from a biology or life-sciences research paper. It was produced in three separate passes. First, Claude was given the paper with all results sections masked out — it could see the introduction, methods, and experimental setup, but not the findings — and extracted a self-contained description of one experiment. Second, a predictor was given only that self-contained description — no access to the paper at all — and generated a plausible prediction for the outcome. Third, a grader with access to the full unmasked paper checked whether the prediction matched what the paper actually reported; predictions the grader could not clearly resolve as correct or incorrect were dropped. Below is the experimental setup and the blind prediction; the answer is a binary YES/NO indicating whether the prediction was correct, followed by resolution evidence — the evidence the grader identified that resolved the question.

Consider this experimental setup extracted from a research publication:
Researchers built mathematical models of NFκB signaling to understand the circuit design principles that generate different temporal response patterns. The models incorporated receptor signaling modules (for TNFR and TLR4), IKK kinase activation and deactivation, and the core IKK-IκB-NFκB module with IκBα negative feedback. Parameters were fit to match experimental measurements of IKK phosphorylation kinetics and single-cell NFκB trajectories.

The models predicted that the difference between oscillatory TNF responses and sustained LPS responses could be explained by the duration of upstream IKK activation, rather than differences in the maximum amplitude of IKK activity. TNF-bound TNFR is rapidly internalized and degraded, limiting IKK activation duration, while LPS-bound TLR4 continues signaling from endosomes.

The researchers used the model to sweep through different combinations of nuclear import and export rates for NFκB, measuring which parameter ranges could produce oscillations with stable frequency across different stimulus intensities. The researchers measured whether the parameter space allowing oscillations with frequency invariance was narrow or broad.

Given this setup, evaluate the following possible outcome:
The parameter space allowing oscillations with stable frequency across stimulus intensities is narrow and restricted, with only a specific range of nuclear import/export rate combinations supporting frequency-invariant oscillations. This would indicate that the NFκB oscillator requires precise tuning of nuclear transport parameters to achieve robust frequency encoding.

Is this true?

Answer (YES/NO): YES